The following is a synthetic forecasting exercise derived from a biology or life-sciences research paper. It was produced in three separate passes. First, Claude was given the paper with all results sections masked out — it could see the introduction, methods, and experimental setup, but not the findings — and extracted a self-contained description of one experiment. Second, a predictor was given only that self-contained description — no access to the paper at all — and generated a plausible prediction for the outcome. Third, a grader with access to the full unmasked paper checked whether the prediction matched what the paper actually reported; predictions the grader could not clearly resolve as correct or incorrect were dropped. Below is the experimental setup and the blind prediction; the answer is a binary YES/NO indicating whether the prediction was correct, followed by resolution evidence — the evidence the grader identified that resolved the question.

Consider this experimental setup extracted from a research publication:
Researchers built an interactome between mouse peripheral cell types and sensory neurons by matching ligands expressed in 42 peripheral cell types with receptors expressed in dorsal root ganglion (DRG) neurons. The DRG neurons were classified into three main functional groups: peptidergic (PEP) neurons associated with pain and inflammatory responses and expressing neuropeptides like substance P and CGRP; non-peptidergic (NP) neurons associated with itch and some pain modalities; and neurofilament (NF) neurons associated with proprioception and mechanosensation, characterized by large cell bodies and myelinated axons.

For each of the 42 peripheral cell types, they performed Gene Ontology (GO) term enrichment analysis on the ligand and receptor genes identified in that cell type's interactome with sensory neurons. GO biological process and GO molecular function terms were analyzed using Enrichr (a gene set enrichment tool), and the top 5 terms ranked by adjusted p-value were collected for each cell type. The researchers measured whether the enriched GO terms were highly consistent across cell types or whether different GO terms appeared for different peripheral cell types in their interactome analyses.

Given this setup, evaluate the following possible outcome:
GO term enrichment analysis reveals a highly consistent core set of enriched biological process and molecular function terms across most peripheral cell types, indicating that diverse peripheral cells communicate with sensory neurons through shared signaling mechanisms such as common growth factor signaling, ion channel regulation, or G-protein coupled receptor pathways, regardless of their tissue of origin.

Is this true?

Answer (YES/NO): YES